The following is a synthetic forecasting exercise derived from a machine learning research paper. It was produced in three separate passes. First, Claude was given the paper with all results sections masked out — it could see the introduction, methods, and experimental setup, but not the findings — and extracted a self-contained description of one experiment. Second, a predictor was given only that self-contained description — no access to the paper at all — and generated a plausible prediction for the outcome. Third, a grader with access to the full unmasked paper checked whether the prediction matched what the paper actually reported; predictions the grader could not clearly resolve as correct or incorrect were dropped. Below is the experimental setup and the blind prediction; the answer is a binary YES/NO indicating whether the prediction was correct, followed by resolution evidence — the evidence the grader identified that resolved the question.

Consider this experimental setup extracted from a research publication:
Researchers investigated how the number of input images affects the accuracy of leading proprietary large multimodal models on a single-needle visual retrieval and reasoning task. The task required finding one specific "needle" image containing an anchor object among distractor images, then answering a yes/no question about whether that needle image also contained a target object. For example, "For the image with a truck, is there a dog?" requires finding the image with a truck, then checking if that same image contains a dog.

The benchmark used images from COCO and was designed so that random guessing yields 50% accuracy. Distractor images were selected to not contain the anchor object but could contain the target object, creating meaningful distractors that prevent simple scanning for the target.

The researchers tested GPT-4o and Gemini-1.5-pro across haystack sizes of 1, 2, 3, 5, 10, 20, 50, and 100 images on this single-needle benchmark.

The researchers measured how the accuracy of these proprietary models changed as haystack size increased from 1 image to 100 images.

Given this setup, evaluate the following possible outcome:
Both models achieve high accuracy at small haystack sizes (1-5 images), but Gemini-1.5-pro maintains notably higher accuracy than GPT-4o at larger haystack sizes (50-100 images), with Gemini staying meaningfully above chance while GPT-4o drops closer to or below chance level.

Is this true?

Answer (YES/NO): NO